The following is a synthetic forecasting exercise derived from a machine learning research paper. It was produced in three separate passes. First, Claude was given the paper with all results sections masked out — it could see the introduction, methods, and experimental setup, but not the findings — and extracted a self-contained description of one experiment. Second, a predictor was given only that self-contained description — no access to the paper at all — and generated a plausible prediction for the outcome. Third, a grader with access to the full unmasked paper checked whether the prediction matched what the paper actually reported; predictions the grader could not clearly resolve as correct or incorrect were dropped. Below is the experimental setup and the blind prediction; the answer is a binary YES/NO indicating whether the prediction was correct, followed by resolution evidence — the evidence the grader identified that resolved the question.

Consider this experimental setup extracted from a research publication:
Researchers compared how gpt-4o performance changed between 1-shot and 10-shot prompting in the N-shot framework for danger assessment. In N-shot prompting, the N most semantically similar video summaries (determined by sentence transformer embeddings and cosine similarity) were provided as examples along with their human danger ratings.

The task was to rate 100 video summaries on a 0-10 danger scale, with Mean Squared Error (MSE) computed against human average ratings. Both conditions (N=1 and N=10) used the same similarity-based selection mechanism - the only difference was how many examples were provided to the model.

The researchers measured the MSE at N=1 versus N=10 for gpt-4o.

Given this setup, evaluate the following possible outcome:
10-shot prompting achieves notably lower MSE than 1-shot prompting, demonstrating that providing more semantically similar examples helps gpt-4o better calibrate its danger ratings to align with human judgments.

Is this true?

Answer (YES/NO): YES